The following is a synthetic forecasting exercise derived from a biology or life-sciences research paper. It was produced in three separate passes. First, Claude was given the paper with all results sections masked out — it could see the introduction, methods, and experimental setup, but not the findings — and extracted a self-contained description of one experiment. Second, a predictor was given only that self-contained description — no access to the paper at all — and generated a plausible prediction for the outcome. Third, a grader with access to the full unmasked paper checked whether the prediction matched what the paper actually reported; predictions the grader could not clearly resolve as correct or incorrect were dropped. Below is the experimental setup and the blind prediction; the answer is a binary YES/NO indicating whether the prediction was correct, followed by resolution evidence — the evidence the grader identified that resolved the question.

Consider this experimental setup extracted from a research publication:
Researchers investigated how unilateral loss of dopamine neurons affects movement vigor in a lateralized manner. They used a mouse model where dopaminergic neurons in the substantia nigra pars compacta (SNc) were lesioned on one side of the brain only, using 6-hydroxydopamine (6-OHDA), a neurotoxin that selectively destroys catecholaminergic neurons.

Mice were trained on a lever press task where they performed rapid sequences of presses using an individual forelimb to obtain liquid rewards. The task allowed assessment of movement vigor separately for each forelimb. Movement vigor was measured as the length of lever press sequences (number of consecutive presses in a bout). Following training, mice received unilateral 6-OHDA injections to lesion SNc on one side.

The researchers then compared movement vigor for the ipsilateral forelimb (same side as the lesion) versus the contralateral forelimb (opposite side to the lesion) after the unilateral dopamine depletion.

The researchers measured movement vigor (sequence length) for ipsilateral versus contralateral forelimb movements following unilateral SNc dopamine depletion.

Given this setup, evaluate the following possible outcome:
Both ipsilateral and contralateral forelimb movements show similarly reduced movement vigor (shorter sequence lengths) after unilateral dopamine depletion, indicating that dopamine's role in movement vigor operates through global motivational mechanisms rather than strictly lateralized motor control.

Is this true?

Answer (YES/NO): NO